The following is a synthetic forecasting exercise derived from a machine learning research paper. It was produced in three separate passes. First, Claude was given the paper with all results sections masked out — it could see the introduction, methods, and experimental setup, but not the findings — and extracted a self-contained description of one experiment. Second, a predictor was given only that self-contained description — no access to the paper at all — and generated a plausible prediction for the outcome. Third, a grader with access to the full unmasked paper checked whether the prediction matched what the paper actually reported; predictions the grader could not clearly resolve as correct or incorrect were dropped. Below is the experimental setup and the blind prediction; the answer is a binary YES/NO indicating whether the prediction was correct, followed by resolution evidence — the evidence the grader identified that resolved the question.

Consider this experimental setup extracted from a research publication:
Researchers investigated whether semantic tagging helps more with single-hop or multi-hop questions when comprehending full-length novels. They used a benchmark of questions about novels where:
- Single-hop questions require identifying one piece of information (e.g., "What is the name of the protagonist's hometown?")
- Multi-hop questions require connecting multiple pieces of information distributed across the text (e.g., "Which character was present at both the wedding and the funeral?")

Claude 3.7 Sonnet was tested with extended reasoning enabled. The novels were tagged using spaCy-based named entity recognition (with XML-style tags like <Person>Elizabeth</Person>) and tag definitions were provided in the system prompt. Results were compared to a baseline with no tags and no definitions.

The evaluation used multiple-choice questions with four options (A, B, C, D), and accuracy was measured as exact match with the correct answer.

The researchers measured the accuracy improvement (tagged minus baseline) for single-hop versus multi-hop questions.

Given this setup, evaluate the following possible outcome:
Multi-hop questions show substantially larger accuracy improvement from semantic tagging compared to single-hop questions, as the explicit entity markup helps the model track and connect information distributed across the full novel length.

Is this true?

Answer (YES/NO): NO